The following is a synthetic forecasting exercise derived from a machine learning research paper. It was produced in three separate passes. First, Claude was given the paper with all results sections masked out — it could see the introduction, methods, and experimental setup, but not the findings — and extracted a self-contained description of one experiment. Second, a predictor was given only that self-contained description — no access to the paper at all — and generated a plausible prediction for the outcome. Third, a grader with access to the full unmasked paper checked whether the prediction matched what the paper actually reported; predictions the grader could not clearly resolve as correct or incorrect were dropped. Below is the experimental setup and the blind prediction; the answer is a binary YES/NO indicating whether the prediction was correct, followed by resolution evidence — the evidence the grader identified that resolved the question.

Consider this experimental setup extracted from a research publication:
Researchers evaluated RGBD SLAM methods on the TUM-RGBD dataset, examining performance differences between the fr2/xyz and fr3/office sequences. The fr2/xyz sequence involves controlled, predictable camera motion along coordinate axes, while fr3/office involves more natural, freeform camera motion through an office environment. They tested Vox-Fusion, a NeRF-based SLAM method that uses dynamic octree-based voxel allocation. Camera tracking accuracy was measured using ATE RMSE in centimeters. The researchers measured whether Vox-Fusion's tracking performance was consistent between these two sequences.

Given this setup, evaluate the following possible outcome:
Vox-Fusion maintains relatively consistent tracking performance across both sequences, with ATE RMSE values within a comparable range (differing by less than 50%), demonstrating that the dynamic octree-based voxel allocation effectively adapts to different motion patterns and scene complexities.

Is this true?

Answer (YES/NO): NO